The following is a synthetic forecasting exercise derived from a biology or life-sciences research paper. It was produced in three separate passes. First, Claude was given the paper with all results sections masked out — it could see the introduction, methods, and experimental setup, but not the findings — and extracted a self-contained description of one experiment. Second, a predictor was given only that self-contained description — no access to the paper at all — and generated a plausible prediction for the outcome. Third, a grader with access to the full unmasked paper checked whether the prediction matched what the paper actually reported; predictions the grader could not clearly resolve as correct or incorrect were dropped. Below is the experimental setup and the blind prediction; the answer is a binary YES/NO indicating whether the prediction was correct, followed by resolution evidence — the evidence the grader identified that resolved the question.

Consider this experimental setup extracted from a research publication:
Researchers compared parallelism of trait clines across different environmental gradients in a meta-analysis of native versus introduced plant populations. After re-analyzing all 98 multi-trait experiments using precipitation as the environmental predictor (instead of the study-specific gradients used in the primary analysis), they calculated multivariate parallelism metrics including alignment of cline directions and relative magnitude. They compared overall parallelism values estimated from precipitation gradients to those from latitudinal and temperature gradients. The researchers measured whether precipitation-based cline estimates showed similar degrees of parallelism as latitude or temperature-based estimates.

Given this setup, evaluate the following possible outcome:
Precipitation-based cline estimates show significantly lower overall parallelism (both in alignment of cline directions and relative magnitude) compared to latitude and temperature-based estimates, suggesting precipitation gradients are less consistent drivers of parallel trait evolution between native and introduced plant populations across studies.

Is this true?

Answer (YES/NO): NO